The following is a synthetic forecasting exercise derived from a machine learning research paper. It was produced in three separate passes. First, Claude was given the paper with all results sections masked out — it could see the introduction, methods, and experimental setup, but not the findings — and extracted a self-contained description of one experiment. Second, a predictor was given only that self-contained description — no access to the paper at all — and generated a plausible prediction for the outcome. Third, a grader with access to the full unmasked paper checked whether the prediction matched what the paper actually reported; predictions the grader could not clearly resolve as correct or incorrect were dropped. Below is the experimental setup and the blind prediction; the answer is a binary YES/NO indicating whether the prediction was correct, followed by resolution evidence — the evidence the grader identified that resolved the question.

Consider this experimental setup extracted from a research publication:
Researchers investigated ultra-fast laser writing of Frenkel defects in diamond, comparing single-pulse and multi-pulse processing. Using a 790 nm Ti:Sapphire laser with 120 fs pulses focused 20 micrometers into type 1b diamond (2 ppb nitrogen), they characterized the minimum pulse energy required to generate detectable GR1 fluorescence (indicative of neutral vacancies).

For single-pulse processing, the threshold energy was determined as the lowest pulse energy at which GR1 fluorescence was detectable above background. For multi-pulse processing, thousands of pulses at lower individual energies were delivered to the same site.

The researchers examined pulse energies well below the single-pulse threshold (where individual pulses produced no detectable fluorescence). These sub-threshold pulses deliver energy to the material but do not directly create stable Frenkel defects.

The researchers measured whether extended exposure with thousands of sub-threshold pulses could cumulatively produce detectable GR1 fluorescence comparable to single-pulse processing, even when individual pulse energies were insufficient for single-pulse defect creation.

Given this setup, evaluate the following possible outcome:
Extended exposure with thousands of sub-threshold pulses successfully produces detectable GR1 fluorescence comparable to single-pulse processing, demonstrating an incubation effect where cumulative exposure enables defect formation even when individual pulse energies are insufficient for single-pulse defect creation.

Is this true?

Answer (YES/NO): NO